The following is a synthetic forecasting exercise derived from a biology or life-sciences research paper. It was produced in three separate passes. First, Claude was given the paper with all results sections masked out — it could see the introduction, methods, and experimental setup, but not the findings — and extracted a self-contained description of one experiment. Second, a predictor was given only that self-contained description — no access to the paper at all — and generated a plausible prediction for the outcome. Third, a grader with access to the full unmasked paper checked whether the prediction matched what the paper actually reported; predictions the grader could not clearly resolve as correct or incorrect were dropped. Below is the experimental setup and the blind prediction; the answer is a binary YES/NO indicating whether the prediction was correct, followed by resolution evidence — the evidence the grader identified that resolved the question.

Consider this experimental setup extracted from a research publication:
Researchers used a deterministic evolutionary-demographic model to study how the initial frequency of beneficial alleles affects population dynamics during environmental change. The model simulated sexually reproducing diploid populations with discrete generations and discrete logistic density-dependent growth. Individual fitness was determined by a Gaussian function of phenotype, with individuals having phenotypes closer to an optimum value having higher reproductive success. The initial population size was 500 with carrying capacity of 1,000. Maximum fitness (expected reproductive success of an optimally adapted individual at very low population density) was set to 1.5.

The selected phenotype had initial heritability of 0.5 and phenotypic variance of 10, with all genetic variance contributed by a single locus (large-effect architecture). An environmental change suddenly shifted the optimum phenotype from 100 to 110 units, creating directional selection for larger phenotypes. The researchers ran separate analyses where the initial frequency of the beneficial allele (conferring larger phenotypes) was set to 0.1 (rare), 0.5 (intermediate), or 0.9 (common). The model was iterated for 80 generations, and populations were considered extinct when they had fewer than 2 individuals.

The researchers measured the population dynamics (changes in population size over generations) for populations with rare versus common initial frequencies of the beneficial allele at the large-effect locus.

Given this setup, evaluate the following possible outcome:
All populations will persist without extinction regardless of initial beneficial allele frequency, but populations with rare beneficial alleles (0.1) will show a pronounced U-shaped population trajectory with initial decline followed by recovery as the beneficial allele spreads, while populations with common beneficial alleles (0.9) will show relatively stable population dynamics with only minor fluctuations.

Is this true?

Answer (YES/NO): NO